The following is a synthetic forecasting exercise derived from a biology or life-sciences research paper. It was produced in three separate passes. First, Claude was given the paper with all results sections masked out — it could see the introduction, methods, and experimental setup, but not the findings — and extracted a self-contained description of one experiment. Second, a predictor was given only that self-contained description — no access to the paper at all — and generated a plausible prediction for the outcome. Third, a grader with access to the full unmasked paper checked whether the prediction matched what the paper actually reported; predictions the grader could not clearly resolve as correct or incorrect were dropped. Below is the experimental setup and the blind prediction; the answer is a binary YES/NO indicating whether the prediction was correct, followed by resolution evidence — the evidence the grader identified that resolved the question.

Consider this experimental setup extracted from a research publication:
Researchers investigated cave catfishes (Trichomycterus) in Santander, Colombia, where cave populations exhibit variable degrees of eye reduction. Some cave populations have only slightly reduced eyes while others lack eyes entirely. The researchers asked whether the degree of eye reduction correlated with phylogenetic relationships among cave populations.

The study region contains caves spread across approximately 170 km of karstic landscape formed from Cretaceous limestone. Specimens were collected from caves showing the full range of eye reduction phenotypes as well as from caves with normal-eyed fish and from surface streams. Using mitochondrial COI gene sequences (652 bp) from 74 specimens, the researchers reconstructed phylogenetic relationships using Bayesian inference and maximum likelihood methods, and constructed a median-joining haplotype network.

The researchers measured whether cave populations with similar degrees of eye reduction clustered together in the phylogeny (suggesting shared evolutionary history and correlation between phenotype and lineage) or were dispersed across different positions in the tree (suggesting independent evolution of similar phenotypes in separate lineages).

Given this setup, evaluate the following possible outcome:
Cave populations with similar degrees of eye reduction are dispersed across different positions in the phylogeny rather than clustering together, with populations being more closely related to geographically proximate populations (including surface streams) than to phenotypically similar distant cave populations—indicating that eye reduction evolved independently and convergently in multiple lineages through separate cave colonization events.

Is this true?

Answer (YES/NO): YES